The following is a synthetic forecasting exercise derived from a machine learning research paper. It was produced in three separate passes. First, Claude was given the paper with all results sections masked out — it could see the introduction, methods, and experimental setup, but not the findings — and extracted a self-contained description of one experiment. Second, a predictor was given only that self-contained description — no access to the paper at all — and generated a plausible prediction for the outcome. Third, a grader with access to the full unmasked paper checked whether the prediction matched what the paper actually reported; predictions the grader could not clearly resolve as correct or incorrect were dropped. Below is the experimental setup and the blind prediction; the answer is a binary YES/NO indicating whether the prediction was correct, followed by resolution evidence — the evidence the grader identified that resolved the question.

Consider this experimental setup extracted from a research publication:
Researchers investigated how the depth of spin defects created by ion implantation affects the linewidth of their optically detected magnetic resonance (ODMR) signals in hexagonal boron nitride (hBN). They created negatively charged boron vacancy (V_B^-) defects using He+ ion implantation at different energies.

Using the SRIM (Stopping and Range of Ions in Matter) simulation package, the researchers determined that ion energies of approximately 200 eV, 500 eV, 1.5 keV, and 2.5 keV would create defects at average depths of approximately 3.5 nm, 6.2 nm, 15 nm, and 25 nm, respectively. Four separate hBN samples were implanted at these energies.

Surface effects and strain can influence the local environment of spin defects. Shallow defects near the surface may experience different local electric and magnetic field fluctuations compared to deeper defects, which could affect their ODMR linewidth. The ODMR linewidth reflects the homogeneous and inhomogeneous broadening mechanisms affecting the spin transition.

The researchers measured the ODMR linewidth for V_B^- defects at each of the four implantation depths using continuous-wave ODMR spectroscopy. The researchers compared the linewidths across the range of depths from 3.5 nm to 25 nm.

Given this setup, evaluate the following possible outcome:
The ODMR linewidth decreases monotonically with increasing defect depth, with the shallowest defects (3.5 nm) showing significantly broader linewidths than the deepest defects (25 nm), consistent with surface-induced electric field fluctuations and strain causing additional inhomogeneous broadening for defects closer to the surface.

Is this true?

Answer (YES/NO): NO